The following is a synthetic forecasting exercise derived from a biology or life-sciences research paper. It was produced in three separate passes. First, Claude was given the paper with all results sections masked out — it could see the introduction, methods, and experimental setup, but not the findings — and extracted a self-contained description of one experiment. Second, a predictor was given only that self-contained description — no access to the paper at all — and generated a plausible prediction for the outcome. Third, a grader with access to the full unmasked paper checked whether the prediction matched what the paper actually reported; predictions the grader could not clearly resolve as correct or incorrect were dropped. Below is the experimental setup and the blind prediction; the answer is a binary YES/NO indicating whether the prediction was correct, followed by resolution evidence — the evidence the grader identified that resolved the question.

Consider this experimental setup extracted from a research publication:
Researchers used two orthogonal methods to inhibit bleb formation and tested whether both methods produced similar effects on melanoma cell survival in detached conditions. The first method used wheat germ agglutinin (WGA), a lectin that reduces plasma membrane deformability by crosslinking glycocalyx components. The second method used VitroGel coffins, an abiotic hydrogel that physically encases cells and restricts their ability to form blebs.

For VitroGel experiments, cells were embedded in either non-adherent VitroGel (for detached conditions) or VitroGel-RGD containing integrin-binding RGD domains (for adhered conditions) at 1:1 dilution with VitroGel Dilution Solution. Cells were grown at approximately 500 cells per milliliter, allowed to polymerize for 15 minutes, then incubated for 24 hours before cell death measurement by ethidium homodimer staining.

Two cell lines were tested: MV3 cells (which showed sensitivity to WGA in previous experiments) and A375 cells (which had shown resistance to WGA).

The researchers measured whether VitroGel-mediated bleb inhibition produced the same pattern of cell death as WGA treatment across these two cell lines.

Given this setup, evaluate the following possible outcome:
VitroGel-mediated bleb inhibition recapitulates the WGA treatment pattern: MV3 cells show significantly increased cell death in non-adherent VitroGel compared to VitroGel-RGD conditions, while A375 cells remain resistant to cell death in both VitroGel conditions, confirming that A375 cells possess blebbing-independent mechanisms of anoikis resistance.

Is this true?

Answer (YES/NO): YES